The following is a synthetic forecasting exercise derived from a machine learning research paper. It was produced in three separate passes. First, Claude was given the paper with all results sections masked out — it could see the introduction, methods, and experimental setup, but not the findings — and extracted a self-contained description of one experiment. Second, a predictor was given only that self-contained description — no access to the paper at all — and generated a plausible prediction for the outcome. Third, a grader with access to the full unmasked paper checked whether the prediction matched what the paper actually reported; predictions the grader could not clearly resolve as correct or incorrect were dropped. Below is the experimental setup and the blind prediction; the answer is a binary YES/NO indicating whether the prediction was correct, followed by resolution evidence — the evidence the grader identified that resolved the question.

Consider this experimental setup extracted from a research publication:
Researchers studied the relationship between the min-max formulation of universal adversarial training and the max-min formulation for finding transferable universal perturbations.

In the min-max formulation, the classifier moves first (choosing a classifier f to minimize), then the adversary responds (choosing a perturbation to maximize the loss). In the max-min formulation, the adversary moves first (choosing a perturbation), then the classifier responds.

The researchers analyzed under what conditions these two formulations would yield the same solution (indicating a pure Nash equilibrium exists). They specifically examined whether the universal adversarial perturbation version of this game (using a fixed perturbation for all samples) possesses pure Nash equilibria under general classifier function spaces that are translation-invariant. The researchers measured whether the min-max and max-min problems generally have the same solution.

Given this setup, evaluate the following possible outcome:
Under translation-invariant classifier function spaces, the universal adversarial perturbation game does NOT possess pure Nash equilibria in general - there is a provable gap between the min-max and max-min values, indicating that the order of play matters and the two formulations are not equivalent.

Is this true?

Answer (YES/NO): YES